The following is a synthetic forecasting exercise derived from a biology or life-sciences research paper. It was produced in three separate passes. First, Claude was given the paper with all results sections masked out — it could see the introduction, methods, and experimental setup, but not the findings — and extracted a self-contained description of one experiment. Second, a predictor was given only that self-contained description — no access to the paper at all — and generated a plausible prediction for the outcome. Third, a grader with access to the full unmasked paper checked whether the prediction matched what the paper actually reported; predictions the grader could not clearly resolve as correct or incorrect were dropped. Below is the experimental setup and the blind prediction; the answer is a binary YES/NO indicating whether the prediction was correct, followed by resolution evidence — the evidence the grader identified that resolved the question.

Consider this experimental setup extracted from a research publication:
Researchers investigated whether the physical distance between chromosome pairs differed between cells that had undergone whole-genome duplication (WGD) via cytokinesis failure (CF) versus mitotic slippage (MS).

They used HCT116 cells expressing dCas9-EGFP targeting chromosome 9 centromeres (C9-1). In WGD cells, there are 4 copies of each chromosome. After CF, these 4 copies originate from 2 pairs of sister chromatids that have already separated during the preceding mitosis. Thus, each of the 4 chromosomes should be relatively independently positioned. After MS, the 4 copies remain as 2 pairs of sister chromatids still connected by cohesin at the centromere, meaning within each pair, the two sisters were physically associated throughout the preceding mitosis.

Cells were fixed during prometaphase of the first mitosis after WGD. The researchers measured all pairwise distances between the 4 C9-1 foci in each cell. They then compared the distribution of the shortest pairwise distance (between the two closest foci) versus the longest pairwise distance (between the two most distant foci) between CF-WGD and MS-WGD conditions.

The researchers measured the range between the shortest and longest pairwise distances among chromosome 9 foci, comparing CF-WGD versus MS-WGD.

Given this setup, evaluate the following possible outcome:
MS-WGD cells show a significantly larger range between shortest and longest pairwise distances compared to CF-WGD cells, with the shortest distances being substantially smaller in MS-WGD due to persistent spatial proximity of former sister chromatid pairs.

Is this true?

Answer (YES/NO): YES